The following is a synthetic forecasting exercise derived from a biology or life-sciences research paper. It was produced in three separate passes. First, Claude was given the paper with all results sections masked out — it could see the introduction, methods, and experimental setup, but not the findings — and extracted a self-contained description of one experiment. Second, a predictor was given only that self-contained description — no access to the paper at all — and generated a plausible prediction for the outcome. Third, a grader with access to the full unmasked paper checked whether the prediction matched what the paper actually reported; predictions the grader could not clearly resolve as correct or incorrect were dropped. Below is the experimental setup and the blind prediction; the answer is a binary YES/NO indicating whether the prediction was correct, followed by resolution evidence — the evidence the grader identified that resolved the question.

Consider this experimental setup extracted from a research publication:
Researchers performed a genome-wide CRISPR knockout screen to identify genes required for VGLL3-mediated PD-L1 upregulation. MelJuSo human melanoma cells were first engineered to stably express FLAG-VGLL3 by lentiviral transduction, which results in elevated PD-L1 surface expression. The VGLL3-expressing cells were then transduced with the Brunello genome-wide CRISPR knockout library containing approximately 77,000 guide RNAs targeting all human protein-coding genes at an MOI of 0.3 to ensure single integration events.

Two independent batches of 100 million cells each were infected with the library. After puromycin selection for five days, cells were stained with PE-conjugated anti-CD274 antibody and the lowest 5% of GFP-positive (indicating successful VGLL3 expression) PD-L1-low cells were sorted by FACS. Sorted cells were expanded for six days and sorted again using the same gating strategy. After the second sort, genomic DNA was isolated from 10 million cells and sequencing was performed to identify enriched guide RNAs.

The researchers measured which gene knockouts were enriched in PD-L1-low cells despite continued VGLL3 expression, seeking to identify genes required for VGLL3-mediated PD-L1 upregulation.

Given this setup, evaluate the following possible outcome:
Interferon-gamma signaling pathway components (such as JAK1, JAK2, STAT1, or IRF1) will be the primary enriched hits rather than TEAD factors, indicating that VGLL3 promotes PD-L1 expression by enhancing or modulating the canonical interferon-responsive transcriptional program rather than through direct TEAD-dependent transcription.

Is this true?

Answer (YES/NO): NO